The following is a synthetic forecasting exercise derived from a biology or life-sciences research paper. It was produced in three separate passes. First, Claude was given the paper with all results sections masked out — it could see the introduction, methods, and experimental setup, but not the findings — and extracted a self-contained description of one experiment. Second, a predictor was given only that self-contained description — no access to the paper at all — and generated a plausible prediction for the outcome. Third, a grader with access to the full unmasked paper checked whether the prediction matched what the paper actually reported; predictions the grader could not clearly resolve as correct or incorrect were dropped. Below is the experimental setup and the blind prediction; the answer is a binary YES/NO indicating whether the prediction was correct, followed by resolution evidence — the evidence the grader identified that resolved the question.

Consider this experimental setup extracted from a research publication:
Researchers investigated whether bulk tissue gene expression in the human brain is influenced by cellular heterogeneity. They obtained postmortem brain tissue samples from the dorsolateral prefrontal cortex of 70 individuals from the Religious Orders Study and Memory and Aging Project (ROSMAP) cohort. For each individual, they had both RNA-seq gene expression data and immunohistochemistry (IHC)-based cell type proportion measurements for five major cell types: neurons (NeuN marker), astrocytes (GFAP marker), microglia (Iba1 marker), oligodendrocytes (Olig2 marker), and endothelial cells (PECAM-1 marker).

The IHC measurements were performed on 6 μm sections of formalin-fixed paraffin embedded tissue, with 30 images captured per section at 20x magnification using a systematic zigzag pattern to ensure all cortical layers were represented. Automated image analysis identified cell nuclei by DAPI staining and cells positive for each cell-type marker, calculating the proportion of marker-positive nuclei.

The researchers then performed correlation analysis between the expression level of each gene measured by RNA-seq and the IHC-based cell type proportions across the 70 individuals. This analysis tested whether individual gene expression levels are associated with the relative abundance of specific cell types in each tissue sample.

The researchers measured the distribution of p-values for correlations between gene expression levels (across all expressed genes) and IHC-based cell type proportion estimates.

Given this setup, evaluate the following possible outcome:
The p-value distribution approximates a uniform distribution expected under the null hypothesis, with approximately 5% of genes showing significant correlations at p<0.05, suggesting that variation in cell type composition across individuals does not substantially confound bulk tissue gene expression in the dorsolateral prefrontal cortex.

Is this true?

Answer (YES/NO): NO